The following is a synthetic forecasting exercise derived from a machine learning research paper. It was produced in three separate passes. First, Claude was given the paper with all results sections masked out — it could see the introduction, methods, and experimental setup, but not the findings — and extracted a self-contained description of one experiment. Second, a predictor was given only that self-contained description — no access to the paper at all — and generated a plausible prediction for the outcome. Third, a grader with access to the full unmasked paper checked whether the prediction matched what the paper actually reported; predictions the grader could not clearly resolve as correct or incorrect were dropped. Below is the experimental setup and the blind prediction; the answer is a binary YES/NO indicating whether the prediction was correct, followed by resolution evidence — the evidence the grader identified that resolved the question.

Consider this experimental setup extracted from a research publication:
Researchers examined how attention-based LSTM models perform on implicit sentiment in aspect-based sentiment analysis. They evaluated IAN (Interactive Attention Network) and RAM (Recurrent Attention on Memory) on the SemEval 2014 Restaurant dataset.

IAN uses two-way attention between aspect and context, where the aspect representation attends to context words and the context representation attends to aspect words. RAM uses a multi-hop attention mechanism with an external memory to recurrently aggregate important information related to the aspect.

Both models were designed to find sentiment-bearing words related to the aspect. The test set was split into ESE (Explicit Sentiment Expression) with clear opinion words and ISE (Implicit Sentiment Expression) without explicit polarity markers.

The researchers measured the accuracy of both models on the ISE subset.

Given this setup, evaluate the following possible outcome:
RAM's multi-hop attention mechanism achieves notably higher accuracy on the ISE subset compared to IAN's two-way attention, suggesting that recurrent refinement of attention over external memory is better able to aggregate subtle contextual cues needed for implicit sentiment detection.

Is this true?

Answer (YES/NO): NO